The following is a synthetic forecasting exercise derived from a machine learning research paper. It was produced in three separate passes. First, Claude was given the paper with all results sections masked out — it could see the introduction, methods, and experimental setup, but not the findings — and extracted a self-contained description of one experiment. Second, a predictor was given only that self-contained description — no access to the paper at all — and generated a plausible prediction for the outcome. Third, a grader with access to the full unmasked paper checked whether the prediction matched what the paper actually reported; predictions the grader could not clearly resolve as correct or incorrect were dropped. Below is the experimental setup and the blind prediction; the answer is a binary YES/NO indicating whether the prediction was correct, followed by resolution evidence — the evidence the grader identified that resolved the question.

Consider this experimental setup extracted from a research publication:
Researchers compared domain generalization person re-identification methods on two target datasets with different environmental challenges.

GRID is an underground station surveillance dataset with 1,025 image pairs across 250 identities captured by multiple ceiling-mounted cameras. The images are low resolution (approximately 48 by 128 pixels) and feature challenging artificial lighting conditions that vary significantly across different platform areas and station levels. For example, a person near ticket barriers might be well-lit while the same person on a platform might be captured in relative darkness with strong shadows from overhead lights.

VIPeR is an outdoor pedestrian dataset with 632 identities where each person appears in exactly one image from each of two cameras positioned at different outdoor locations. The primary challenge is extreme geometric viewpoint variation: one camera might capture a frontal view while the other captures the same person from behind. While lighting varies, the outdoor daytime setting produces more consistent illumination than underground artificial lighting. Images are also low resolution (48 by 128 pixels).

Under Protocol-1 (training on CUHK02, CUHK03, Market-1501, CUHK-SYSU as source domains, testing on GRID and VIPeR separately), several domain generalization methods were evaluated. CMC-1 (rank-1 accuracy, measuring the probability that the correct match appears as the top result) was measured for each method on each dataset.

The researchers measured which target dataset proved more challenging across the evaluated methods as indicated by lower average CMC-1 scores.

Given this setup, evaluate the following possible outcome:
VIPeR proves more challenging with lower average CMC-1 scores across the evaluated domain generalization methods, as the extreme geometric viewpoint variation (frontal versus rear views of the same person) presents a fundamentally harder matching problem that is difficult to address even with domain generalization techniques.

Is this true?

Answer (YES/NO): NO